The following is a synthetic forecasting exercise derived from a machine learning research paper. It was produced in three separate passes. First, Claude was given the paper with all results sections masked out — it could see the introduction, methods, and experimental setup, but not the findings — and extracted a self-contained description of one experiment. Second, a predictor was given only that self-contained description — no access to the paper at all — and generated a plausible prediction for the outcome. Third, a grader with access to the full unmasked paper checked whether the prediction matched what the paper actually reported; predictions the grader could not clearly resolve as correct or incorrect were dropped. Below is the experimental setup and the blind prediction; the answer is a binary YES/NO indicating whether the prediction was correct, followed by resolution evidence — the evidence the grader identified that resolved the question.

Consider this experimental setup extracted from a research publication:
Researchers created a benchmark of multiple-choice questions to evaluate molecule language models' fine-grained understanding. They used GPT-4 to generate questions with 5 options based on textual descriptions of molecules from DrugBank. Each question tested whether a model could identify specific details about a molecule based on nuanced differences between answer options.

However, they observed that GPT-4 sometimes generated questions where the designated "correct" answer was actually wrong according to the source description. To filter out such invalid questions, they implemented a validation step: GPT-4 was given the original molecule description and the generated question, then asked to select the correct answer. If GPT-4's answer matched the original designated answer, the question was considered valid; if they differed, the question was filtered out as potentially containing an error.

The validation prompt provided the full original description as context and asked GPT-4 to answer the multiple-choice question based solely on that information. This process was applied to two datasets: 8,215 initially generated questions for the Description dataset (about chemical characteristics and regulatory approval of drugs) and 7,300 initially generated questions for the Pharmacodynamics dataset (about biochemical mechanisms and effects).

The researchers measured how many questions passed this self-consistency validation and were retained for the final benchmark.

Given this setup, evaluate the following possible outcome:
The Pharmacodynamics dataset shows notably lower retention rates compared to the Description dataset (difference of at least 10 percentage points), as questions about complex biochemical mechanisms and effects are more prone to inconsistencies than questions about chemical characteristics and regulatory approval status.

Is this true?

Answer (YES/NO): NO